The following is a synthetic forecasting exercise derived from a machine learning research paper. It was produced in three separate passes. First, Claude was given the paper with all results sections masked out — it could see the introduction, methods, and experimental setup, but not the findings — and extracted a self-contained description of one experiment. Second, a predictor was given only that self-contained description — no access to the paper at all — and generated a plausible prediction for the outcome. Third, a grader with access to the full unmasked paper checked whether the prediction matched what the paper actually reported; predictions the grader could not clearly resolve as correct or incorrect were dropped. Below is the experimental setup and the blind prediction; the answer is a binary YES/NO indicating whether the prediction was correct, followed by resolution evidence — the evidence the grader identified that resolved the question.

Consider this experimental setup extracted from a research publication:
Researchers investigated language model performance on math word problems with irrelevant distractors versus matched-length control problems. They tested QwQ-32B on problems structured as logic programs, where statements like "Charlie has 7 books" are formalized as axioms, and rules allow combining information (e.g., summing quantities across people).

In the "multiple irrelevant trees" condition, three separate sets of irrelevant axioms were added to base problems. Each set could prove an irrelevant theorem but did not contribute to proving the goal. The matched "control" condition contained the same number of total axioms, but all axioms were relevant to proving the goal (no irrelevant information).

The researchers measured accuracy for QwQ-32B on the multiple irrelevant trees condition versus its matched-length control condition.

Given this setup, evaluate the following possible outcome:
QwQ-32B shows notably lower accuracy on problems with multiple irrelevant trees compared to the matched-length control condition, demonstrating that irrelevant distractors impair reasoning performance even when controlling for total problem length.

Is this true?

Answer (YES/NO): YES